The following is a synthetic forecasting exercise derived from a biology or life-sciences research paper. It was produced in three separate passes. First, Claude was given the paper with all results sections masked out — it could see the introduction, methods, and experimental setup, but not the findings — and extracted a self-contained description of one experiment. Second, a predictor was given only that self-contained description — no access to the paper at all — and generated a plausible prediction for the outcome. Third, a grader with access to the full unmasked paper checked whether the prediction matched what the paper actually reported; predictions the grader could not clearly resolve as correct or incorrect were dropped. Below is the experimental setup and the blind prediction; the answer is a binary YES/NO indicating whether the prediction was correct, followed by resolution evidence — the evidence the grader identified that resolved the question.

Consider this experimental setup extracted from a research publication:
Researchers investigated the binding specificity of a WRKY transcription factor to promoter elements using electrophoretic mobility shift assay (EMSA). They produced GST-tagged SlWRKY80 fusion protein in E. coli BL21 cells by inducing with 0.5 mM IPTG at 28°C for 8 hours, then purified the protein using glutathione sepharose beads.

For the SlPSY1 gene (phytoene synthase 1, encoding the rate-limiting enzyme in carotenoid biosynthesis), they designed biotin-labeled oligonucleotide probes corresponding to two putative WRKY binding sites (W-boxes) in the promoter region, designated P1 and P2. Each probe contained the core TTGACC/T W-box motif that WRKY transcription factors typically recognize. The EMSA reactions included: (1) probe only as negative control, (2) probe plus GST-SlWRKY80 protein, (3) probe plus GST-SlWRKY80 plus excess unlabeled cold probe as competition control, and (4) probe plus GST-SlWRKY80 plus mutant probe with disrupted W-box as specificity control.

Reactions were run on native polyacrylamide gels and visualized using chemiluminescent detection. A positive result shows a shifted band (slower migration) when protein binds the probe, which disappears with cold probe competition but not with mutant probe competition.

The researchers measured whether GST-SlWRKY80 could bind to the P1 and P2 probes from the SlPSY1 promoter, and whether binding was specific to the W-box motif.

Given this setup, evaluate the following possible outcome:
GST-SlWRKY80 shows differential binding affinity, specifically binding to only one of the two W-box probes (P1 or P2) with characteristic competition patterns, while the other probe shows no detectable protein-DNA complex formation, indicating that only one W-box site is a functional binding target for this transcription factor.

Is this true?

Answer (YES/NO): NO